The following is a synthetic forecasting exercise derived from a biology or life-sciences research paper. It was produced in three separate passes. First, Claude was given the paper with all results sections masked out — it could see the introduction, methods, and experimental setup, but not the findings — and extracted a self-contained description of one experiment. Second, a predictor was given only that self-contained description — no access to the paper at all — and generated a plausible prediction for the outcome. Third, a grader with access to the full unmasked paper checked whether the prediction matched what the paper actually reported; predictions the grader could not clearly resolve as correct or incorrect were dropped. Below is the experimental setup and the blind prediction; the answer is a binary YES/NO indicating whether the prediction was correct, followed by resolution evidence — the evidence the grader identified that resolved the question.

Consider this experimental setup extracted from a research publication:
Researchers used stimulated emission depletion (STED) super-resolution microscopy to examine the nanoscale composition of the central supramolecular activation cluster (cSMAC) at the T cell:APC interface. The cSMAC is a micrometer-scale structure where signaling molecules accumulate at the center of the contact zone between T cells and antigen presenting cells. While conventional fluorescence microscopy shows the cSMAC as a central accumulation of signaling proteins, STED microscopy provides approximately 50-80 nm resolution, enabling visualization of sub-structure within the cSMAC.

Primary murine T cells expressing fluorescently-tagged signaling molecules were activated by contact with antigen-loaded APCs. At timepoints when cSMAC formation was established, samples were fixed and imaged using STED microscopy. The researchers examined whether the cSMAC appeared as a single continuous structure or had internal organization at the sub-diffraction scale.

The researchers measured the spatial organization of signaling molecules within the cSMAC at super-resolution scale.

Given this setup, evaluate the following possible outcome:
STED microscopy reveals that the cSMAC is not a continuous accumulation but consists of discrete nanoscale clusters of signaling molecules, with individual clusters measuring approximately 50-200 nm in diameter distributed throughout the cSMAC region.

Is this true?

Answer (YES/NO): NO